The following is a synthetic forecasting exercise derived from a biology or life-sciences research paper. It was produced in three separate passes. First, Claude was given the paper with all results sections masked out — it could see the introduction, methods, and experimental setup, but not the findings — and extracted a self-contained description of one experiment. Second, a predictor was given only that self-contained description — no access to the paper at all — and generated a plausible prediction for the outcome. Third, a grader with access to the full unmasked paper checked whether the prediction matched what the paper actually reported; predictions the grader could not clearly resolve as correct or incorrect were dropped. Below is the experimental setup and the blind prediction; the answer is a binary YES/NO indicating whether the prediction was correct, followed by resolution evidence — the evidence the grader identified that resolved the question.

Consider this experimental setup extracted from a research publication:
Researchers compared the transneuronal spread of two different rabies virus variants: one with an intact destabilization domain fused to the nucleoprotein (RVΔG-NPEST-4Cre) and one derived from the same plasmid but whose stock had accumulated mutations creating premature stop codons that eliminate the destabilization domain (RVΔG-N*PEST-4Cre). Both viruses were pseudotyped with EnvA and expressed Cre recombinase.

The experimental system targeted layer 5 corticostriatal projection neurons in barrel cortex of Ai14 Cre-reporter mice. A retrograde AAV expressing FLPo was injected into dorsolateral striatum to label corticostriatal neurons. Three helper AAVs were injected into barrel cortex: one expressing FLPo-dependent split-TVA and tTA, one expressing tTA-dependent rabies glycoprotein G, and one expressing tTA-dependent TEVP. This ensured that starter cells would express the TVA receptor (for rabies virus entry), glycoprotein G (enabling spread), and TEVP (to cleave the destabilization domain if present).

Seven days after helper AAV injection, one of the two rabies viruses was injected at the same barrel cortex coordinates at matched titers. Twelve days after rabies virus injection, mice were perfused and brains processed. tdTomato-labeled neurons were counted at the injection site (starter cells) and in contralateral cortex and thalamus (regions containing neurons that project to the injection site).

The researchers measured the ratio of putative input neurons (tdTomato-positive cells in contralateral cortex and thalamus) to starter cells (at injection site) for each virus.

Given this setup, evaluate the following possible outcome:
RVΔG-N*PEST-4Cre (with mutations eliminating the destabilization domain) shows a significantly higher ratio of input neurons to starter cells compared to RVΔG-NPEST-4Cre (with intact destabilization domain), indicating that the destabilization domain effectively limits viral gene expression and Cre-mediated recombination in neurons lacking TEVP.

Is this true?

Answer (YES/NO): NO